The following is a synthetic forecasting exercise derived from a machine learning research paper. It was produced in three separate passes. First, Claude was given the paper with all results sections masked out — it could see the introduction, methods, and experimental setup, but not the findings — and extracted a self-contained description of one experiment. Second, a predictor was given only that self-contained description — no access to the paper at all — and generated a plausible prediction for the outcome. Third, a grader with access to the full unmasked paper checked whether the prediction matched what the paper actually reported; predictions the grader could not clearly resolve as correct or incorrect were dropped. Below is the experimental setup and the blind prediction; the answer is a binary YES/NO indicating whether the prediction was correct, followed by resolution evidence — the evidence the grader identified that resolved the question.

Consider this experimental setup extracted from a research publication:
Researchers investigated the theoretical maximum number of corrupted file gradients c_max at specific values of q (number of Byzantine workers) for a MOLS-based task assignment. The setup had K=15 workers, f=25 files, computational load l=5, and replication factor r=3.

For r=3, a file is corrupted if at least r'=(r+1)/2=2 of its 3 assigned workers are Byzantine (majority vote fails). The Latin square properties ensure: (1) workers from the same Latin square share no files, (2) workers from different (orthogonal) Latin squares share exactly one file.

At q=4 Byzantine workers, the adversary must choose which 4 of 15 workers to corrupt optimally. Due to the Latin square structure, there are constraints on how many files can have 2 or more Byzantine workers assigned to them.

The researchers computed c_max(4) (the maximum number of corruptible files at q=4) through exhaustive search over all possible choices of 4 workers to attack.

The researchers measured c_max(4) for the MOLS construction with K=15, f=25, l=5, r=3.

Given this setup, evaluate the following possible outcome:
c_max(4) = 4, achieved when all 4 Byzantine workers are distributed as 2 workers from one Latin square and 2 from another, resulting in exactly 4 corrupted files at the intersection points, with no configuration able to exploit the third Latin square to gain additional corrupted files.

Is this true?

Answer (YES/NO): NO